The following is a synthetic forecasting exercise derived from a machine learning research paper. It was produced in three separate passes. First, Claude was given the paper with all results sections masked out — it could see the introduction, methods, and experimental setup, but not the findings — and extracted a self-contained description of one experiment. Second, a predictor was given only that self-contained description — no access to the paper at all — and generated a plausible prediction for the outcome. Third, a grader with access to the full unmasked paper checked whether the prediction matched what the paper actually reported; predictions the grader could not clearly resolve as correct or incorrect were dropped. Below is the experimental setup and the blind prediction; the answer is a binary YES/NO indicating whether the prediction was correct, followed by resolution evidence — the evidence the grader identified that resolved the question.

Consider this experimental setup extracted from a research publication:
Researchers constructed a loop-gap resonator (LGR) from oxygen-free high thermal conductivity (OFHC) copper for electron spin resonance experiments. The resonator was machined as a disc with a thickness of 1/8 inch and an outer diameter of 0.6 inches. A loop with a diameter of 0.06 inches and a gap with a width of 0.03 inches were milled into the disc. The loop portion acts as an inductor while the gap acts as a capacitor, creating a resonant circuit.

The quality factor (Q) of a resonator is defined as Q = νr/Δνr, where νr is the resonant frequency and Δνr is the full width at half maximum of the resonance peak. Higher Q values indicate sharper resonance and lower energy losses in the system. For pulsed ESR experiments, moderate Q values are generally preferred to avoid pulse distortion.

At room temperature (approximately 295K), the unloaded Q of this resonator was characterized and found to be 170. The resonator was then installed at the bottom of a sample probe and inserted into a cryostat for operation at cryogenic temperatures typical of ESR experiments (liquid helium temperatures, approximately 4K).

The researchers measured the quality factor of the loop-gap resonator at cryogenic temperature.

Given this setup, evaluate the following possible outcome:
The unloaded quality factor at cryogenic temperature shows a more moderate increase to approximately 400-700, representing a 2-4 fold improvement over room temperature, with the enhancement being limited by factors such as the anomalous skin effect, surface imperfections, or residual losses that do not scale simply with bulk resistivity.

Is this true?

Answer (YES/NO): NO